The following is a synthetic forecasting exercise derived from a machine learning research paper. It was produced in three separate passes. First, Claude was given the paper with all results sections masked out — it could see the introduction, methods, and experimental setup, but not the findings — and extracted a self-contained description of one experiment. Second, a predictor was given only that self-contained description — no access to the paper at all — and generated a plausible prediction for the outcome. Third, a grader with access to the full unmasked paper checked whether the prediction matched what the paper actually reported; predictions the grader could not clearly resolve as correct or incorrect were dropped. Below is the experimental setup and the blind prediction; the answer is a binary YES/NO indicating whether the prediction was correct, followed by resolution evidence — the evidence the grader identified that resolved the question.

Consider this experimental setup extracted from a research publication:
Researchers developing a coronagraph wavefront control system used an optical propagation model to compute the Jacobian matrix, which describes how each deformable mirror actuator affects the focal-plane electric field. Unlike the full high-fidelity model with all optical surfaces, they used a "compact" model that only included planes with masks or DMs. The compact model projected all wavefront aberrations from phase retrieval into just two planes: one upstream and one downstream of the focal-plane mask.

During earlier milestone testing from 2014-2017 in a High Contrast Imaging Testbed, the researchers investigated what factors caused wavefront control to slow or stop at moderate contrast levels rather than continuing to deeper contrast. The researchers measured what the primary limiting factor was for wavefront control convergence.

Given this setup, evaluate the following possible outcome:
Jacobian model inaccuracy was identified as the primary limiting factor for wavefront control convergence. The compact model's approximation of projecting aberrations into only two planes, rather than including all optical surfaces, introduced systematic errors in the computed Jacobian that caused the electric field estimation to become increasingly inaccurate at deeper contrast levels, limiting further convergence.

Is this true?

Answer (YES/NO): NO